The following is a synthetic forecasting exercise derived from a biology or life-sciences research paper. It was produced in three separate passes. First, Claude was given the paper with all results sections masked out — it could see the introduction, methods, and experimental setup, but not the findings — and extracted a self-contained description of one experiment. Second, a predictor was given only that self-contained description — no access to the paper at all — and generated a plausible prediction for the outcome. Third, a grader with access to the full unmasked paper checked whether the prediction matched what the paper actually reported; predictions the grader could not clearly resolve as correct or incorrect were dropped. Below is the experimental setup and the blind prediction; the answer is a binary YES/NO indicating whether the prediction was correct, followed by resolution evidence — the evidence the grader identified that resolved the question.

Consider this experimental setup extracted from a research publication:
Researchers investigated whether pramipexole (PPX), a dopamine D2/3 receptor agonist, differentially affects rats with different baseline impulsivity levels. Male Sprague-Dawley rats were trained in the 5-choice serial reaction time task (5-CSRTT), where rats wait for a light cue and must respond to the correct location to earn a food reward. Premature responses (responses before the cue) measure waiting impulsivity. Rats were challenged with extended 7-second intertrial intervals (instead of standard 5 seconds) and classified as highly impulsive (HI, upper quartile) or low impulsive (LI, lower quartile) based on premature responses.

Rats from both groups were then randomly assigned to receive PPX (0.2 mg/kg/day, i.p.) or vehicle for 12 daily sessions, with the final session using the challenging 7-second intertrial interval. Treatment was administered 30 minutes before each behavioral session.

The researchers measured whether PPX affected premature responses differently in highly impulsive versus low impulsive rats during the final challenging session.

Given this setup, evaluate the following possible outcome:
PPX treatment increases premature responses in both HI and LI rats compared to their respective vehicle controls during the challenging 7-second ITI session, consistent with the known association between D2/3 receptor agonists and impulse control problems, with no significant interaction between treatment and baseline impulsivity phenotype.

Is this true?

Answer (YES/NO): NO